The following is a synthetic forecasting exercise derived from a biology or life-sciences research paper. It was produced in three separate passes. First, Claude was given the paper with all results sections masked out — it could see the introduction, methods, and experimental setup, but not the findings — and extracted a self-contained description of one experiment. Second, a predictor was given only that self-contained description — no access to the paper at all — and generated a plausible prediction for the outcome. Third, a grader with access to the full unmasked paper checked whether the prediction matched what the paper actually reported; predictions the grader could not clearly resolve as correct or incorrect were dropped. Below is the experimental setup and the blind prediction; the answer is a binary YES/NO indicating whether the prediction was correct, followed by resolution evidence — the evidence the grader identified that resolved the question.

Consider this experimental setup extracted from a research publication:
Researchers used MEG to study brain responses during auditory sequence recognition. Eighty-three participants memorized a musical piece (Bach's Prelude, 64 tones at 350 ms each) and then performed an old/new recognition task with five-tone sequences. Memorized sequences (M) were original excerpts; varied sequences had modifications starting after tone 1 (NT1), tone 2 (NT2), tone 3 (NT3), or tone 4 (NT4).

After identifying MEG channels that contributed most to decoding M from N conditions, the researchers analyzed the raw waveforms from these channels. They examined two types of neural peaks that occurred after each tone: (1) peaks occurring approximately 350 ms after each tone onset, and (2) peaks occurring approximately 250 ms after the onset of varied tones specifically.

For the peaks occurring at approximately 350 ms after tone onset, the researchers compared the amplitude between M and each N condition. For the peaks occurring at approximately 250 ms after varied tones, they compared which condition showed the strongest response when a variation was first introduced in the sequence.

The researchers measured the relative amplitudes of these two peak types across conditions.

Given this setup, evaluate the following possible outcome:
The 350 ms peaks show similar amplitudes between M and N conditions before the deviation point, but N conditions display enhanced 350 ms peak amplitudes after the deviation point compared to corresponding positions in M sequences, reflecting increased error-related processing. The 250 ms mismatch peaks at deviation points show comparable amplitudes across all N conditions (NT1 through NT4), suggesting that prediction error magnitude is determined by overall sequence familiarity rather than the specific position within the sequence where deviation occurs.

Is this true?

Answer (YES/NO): NO